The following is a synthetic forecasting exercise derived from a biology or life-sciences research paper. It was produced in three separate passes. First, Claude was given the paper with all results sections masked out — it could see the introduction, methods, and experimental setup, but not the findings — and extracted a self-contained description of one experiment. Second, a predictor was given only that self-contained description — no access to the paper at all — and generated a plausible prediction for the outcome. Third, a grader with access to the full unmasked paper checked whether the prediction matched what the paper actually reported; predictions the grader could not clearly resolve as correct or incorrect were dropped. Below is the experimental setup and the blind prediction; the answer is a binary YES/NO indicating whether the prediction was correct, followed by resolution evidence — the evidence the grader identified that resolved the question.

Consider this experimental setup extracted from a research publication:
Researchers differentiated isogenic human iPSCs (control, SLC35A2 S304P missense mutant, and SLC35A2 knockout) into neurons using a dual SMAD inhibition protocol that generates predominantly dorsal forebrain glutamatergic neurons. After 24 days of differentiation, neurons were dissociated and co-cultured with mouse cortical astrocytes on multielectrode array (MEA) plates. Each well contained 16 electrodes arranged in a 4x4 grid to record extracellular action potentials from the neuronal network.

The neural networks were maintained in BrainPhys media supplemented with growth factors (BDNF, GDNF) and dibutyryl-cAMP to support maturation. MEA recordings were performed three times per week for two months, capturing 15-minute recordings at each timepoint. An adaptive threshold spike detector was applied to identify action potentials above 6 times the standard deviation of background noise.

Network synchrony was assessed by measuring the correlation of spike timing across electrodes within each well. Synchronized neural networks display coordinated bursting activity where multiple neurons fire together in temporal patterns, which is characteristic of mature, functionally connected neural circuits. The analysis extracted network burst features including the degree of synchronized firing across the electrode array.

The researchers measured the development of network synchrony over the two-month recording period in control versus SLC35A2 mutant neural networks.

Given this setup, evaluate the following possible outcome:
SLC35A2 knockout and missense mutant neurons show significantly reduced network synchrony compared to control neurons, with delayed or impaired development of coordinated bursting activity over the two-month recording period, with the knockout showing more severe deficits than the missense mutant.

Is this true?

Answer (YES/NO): NO